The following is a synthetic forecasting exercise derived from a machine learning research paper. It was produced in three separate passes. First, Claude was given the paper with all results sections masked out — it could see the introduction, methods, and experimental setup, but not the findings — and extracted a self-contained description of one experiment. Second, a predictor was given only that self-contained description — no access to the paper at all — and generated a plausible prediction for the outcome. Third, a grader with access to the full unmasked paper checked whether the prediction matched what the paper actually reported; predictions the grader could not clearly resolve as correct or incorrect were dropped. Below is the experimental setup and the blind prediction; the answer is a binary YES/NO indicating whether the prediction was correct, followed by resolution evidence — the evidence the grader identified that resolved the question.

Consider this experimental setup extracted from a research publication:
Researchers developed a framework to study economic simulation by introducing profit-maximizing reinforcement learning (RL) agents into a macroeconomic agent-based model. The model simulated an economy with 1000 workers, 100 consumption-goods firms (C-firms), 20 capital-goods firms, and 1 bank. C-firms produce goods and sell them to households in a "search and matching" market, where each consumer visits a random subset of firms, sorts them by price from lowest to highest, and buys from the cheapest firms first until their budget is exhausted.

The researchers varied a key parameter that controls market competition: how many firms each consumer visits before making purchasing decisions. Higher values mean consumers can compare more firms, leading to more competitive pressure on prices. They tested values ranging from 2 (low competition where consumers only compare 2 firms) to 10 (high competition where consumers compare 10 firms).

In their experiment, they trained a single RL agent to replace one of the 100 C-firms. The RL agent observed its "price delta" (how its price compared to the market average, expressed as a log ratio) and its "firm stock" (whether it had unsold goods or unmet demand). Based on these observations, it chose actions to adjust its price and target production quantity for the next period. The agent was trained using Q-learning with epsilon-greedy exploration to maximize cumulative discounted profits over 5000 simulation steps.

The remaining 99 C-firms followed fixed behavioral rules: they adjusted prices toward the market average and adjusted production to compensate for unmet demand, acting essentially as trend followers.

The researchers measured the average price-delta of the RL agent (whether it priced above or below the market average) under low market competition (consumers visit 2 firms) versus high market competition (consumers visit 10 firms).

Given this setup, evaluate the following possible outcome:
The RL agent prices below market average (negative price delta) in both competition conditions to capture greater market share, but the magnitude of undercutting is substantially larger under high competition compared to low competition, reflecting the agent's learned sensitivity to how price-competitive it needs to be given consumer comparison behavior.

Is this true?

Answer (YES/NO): NO